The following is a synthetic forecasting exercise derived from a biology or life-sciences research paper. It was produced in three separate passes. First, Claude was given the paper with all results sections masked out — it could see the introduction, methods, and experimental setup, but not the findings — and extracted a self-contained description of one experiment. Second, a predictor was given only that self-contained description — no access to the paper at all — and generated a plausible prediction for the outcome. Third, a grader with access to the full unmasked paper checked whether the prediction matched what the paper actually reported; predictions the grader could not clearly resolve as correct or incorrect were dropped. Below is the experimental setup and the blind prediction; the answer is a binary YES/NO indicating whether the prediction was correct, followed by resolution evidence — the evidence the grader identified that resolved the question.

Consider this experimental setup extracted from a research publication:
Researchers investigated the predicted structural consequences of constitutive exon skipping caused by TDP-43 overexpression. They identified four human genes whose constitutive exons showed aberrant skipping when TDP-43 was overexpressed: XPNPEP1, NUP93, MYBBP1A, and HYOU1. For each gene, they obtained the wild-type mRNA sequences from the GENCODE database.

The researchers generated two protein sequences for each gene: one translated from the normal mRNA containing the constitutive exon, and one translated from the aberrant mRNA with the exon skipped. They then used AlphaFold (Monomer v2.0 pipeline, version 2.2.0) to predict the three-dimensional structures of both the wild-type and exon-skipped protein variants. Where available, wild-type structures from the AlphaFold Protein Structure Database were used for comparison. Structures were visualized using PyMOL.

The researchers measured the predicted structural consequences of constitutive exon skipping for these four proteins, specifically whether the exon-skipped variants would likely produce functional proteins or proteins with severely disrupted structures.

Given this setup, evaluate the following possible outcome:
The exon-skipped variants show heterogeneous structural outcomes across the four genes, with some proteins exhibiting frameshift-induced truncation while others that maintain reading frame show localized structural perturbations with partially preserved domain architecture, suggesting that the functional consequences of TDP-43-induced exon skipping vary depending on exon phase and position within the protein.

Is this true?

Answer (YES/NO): NO